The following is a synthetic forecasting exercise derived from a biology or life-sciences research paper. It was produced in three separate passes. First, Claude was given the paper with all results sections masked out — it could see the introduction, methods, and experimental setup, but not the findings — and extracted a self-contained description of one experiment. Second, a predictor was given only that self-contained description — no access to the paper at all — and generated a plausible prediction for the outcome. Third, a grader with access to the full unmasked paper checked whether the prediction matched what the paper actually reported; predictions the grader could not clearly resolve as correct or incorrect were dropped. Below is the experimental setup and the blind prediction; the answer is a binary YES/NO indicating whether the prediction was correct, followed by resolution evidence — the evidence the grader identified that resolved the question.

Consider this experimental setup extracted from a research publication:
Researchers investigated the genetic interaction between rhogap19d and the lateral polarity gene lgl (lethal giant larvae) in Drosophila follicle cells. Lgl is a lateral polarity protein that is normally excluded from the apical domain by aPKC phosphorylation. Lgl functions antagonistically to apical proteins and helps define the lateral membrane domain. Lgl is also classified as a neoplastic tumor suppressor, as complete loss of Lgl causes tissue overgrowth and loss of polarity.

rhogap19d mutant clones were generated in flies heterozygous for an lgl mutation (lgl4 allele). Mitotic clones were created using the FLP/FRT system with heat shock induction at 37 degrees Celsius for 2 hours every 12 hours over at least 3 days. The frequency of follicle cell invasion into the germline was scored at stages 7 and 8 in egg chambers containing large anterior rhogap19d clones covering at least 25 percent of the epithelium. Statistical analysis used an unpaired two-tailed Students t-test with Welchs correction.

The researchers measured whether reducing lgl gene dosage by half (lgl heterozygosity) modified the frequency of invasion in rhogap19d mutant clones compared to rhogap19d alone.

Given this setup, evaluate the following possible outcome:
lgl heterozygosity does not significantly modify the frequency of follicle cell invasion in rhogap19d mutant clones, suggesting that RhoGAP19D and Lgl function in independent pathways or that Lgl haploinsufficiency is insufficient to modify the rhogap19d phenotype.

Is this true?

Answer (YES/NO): NO